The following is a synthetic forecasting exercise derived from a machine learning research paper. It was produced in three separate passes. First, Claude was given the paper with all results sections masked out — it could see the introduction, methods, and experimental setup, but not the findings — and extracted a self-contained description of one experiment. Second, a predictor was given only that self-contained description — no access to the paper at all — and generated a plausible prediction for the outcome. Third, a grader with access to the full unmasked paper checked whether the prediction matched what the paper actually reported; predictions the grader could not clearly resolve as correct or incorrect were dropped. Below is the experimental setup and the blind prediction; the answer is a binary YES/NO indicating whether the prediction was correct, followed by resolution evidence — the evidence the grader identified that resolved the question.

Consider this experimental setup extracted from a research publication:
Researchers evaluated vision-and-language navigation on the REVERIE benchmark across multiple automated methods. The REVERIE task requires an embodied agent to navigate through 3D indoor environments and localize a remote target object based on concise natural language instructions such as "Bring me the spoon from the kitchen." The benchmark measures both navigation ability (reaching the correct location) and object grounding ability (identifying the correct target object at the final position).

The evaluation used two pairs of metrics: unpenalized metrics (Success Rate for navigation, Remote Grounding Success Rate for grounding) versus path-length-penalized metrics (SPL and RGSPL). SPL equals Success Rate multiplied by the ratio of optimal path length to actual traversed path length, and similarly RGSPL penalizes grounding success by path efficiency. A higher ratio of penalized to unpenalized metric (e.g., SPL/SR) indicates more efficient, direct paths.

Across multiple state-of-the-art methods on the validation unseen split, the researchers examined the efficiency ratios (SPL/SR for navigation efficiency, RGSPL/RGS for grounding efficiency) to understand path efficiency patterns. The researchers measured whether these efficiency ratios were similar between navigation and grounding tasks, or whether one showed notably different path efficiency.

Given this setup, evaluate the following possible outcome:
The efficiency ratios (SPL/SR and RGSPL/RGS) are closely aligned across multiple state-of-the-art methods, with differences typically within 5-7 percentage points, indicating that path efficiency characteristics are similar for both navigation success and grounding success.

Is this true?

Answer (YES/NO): NO